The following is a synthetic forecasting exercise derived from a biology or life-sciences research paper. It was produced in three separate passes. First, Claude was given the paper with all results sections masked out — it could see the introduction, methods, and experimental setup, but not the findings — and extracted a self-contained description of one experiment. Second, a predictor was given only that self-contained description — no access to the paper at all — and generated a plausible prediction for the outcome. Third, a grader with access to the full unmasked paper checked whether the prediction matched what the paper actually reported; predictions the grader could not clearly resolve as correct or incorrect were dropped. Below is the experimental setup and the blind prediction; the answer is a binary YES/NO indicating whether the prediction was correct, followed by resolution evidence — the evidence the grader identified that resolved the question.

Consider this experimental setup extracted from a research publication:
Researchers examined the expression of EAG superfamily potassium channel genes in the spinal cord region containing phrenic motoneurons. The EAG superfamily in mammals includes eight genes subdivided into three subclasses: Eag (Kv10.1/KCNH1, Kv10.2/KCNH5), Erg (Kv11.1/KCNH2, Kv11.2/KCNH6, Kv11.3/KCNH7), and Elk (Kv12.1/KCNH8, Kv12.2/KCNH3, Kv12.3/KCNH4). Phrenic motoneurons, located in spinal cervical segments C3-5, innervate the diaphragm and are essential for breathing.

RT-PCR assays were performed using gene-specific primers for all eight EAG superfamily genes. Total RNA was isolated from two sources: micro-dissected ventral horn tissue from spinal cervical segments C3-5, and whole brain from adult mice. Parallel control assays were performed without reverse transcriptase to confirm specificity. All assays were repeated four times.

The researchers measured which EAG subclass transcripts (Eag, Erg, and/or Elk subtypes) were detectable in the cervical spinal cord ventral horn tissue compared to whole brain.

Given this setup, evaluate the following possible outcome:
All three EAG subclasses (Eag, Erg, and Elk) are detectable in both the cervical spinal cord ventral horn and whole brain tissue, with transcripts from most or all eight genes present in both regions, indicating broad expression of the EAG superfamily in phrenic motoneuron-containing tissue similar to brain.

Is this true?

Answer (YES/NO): NO